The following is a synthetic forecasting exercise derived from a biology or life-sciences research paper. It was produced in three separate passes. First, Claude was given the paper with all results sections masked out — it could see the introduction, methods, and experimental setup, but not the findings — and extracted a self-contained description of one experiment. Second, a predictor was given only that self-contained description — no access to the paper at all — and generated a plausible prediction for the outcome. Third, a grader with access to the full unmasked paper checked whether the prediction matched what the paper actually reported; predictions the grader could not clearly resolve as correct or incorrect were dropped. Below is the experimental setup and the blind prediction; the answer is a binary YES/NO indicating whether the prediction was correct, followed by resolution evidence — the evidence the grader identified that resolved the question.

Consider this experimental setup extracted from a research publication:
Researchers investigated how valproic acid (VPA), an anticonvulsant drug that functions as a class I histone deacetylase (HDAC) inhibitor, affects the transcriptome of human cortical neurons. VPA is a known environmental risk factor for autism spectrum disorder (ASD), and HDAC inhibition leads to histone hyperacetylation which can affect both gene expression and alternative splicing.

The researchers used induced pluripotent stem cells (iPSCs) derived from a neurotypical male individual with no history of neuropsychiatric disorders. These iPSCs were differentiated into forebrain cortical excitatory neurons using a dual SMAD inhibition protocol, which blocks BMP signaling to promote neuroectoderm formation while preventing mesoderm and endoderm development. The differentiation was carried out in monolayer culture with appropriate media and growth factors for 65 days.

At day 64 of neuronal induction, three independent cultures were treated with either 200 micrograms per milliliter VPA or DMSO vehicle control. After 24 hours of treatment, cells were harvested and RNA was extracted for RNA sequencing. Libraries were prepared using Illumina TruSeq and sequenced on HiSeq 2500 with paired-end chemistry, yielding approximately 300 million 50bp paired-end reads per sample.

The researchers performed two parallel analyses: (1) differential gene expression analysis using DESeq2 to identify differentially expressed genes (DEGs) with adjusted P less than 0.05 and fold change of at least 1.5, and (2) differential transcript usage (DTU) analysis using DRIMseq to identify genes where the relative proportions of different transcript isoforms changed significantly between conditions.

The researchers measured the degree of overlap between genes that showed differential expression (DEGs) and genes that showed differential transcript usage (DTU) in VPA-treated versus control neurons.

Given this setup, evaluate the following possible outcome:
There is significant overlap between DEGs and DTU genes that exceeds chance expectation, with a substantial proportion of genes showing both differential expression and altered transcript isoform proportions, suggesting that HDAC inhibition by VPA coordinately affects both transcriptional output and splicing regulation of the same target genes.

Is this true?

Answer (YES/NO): NO